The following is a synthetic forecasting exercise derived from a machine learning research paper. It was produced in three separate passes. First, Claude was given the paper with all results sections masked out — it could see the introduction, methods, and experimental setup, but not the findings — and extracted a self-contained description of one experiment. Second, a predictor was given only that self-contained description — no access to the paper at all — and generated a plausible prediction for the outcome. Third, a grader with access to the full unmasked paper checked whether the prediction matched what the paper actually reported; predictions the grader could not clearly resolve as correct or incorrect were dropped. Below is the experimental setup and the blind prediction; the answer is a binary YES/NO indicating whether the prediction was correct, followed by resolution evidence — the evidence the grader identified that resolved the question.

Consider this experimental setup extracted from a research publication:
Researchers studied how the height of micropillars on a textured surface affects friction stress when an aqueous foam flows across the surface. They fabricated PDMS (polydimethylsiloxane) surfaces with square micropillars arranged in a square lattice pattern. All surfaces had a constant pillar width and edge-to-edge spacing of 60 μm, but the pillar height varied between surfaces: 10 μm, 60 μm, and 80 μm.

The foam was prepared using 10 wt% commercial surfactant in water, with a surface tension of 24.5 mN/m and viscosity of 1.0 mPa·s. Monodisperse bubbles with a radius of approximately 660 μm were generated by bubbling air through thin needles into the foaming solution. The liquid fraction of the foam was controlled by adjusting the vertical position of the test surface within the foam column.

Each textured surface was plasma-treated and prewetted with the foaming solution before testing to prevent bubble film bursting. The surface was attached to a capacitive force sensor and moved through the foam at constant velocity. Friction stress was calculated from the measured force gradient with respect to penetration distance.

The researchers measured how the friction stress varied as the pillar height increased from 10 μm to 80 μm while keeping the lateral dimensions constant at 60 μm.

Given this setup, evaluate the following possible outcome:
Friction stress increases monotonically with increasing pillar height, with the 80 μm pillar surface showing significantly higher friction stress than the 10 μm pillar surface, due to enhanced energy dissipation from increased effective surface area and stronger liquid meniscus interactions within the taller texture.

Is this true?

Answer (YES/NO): NO